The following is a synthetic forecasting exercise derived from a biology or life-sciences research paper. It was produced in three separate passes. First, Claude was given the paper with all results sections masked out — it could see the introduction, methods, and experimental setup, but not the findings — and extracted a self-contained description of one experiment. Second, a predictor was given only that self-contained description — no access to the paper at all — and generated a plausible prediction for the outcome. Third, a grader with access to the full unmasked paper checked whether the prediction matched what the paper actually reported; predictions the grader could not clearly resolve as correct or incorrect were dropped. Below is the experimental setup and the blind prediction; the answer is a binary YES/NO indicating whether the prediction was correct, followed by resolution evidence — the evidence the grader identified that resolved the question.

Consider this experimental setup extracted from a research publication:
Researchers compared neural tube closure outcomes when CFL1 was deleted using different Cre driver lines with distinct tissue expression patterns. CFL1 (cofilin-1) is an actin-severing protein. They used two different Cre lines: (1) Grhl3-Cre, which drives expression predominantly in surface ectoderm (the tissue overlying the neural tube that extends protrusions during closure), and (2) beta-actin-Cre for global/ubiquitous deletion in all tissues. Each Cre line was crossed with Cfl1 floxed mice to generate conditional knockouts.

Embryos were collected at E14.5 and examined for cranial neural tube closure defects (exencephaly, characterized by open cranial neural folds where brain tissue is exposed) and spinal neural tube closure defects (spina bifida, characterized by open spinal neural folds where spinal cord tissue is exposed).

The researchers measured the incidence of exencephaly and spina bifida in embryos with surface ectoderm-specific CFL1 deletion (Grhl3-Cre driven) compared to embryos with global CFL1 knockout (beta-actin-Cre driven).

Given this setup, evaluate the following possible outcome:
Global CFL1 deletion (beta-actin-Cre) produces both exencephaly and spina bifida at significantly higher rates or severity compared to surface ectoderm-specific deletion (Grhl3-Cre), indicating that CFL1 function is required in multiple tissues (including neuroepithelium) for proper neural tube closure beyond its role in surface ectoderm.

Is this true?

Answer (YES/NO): NO